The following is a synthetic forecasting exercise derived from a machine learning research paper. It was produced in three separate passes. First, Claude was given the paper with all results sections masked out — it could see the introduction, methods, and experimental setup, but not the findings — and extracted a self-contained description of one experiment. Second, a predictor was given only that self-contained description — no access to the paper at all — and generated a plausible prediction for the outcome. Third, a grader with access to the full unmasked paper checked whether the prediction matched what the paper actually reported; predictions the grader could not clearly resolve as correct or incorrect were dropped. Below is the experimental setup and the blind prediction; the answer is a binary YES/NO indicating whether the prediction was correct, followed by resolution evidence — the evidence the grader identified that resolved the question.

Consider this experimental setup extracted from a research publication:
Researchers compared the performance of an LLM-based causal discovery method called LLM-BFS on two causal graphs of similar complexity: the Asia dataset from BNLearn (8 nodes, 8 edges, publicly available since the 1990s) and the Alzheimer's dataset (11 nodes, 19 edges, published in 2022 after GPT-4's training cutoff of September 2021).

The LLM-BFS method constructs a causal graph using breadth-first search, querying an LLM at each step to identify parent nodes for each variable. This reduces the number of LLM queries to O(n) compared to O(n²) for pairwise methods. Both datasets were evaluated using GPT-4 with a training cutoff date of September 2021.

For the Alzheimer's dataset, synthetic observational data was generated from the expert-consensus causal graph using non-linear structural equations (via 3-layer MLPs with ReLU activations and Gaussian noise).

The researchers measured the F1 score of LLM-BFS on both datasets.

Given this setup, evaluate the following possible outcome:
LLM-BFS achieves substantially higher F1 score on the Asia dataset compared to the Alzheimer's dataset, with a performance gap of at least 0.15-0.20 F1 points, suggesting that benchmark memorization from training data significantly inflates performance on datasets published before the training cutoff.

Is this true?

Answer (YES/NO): YES